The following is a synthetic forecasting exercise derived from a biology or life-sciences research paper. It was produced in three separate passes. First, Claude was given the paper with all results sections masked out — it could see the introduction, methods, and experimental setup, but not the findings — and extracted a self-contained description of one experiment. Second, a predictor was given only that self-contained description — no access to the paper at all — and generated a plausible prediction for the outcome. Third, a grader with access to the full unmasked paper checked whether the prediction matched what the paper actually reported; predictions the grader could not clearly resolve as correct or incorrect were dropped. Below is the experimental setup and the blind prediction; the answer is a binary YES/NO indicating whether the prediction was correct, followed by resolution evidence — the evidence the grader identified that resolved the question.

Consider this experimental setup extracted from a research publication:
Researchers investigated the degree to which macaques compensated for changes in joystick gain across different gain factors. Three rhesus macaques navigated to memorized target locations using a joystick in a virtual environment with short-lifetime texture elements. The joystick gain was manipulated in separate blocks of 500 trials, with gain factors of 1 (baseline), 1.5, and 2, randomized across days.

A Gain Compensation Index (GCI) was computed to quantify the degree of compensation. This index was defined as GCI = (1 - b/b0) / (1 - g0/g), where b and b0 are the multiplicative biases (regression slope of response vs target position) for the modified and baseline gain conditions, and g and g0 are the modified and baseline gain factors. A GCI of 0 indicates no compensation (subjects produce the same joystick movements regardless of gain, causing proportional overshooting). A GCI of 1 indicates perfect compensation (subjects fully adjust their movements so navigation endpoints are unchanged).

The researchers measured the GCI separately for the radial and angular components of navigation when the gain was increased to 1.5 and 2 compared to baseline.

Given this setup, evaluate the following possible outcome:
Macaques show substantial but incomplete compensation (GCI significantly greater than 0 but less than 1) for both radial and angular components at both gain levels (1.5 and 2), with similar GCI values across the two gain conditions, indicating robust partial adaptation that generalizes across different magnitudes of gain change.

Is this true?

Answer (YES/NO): YES